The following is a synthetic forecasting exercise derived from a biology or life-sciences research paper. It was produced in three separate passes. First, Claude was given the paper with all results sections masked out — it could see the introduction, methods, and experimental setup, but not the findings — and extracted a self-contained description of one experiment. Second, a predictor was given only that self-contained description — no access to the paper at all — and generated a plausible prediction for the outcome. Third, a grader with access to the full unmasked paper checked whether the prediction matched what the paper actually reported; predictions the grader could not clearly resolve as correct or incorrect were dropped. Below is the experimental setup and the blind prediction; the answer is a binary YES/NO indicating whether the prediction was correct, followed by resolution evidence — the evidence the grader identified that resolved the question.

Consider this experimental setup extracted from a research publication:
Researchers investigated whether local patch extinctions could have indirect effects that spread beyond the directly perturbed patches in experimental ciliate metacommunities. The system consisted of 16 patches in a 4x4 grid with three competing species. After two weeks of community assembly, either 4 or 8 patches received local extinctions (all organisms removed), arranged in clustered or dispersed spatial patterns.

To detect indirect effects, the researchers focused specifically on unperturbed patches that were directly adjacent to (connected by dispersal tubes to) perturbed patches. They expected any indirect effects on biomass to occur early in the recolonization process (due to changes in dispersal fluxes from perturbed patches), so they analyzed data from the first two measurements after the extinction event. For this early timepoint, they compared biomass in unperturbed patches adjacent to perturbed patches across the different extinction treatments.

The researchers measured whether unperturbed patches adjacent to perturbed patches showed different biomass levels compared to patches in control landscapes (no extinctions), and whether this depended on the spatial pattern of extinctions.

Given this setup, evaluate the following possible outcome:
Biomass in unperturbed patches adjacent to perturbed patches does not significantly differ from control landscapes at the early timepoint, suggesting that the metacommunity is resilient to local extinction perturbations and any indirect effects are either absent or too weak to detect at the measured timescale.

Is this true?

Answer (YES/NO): YES